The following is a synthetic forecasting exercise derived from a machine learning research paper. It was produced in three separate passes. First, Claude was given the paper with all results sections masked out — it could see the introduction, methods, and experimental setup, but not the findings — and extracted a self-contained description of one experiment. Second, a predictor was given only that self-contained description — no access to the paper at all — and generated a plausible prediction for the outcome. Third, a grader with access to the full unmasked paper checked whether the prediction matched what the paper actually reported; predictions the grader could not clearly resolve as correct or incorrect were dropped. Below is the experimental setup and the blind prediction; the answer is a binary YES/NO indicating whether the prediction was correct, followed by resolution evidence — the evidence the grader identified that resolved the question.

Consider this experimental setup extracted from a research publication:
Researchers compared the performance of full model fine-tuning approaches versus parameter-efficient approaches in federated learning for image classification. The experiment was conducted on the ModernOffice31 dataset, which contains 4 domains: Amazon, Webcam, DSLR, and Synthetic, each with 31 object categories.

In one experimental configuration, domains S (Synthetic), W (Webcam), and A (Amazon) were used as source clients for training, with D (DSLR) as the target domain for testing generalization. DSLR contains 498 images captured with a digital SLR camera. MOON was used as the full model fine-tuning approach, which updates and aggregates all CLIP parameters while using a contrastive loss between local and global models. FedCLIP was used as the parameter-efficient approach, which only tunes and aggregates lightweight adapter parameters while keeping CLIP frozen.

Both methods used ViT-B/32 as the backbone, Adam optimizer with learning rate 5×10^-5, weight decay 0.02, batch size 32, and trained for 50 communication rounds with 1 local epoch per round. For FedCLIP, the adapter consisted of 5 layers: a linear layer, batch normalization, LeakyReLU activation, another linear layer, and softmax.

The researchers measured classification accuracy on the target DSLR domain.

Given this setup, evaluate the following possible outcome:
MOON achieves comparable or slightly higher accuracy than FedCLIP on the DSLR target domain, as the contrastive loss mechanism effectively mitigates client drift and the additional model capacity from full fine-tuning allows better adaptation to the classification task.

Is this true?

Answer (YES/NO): NO